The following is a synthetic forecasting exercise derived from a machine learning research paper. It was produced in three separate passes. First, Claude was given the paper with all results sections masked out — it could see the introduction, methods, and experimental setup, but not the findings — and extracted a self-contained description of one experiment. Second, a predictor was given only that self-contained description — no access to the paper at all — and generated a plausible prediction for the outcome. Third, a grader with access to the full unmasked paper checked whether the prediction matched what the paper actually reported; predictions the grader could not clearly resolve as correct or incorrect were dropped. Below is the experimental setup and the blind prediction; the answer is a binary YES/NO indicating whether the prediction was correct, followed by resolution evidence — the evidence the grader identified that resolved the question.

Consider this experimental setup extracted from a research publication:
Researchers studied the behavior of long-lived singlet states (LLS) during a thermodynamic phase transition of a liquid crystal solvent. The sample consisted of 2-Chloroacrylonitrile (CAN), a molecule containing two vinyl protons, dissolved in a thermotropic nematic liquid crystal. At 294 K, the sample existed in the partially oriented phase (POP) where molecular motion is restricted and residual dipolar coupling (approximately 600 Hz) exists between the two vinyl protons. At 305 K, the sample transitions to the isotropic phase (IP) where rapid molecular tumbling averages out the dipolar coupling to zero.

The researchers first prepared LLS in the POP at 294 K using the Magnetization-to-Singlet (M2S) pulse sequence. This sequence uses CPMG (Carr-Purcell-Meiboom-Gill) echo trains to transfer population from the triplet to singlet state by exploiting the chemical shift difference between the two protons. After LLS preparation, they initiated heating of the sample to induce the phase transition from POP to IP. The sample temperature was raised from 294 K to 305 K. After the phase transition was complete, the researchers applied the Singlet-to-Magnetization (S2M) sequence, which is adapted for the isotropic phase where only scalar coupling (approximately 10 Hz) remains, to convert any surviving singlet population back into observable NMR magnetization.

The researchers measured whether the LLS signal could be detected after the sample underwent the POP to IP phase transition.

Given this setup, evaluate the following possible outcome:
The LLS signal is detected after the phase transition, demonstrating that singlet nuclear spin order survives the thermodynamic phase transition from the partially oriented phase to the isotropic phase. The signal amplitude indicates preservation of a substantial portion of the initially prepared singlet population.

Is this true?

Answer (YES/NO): YES